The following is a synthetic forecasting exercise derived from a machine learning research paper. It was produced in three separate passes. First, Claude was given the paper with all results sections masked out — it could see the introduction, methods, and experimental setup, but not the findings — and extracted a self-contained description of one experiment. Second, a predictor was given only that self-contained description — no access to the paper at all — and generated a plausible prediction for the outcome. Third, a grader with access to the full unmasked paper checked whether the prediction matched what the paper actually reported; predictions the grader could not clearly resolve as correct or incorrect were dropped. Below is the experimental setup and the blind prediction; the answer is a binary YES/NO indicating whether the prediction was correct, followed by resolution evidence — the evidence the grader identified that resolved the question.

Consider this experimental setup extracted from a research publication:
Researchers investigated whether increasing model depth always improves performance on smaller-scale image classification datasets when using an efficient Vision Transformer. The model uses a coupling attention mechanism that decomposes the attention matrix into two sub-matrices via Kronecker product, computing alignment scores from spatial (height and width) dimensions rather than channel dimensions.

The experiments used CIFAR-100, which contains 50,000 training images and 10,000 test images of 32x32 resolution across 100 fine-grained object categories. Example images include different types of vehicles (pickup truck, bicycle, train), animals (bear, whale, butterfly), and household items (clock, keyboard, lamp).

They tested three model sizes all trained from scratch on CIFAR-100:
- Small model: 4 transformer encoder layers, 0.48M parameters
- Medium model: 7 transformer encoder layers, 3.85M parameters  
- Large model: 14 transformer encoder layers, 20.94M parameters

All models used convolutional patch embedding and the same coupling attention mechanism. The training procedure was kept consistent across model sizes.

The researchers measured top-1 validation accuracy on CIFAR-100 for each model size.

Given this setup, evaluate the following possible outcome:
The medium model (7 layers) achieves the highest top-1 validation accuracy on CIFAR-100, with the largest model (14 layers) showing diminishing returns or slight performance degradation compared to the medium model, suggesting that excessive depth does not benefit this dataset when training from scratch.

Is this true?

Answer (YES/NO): YES